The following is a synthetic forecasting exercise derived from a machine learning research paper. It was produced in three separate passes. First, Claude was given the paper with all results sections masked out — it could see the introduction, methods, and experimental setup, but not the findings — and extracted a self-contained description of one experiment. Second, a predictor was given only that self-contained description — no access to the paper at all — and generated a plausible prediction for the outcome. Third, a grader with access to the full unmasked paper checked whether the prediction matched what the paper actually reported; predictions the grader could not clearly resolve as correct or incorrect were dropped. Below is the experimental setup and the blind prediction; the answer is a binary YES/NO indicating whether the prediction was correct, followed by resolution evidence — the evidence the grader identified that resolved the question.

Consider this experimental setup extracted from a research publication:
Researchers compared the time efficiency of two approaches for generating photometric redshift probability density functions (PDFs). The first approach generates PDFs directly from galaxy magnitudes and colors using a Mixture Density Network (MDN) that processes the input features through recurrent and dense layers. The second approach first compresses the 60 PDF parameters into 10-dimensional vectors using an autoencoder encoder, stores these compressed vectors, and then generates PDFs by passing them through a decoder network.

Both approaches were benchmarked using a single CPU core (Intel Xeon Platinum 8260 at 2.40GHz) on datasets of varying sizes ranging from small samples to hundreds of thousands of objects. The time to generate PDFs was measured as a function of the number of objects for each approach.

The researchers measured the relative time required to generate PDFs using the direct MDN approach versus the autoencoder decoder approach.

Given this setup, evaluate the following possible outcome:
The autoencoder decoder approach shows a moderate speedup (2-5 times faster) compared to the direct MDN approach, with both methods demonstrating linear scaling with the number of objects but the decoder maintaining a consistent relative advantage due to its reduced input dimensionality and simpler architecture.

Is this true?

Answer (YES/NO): NO